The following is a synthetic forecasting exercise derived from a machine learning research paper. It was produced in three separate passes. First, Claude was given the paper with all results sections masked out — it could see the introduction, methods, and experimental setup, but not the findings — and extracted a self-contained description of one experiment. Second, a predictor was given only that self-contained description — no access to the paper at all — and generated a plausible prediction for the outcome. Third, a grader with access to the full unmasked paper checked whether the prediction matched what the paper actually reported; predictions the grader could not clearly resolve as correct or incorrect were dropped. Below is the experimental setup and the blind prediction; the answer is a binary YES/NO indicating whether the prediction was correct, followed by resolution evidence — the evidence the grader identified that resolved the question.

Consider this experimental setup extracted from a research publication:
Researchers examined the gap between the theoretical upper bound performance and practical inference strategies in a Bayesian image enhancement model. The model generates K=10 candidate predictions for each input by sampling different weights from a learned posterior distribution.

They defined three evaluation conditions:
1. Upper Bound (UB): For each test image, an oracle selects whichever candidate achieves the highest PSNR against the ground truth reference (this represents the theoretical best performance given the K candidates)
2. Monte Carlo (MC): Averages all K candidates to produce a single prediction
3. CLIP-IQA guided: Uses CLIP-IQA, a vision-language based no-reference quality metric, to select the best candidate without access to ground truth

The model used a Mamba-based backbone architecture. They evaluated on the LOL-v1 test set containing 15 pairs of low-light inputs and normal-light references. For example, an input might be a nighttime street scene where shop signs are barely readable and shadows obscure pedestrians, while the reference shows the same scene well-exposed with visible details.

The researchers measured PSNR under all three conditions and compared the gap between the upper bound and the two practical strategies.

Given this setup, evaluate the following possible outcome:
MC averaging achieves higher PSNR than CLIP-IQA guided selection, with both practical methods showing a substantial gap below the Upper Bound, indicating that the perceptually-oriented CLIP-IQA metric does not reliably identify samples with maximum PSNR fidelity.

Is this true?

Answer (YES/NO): NO